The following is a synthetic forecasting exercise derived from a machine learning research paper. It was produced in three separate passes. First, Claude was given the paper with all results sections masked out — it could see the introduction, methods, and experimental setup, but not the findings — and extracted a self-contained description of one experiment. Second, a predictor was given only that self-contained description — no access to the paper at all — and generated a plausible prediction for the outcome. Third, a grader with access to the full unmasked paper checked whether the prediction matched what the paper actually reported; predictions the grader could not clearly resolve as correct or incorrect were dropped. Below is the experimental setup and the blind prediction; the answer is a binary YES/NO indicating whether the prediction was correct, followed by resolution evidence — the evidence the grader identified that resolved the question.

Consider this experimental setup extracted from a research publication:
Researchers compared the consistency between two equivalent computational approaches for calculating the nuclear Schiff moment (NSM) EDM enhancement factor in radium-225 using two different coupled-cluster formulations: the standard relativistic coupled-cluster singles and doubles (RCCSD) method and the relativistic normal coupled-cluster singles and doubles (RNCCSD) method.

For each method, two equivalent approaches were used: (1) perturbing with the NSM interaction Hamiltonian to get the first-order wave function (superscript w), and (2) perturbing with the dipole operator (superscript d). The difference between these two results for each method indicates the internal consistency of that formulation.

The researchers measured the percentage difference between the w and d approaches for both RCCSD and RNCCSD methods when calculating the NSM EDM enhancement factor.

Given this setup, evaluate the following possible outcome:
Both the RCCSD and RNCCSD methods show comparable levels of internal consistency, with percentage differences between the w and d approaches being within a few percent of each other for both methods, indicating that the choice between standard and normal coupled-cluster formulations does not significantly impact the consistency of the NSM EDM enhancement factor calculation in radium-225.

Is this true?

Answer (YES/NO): NO